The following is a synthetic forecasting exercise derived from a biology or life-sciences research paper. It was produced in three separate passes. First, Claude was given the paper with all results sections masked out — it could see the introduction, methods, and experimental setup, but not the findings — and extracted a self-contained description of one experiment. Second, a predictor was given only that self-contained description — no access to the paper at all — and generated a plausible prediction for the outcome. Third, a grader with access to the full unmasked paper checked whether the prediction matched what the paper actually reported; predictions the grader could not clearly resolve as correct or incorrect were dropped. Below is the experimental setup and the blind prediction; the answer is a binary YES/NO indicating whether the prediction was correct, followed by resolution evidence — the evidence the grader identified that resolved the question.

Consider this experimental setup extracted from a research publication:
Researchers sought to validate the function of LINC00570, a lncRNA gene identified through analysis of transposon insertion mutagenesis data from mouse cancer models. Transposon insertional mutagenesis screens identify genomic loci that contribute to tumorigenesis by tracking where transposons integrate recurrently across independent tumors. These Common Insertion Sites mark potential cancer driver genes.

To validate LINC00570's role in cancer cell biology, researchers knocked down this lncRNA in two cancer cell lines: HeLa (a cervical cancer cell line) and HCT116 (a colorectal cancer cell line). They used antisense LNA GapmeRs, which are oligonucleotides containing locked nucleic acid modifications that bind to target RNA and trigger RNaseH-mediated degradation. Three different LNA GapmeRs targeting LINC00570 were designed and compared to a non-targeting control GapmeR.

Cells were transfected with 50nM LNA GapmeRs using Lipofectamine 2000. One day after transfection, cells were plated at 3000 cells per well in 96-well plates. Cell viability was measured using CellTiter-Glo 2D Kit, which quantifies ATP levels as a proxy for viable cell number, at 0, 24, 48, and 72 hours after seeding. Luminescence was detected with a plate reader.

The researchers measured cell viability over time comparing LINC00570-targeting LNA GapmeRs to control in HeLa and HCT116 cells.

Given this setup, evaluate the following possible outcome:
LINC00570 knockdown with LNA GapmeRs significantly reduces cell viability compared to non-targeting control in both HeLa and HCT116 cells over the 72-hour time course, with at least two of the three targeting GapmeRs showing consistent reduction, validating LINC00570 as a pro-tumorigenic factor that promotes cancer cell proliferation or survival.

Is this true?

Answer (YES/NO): YES